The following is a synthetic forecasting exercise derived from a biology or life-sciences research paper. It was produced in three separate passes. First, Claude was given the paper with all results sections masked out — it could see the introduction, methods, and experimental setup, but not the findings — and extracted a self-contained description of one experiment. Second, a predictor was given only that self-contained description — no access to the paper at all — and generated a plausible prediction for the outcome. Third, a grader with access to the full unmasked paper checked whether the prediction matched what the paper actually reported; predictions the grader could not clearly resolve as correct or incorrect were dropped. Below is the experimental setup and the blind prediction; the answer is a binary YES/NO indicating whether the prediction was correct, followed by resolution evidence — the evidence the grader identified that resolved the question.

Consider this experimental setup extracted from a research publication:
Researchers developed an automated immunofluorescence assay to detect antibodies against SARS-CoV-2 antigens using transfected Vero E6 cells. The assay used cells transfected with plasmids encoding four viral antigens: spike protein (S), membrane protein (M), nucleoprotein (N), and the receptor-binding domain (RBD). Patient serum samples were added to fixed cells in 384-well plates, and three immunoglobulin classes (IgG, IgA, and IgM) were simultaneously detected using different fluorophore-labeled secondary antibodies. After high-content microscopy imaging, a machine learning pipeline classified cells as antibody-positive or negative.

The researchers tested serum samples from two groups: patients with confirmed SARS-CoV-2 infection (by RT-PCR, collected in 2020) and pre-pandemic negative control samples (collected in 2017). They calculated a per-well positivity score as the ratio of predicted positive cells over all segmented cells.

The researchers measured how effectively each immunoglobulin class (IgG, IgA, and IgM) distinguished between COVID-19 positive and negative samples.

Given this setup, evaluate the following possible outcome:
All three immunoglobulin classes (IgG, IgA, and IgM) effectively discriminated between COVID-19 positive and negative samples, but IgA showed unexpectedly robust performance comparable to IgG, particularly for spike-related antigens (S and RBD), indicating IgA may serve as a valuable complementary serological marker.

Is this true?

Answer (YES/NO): NO